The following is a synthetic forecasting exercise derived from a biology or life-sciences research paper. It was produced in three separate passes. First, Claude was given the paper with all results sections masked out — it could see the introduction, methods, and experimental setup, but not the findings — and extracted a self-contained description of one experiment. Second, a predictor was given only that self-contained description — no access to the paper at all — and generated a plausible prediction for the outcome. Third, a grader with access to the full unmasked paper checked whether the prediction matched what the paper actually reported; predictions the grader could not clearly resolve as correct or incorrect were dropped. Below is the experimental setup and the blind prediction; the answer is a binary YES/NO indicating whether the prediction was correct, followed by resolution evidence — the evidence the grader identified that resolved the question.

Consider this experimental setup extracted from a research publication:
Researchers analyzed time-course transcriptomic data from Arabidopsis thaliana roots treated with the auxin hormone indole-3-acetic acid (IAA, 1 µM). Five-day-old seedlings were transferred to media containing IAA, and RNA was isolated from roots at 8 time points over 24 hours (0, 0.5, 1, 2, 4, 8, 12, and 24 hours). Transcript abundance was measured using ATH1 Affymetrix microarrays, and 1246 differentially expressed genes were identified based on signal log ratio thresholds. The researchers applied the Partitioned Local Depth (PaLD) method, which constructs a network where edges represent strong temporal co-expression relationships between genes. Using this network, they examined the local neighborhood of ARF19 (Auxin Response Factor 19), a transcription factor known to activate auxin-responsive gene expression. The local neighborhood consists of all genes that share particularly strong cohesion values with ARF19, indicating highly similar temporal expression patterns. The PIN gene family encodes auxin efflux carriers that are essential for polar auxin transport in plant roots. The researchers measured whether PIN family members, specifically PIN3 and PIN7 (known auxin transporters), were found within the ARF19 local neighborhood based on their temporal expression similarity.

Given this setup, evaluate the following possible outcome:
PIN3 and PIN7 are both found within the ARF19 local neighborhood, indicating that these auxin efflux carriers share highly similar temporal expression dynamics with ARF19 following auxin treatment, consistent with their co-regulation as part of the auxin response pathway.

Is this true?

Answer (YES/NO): YES